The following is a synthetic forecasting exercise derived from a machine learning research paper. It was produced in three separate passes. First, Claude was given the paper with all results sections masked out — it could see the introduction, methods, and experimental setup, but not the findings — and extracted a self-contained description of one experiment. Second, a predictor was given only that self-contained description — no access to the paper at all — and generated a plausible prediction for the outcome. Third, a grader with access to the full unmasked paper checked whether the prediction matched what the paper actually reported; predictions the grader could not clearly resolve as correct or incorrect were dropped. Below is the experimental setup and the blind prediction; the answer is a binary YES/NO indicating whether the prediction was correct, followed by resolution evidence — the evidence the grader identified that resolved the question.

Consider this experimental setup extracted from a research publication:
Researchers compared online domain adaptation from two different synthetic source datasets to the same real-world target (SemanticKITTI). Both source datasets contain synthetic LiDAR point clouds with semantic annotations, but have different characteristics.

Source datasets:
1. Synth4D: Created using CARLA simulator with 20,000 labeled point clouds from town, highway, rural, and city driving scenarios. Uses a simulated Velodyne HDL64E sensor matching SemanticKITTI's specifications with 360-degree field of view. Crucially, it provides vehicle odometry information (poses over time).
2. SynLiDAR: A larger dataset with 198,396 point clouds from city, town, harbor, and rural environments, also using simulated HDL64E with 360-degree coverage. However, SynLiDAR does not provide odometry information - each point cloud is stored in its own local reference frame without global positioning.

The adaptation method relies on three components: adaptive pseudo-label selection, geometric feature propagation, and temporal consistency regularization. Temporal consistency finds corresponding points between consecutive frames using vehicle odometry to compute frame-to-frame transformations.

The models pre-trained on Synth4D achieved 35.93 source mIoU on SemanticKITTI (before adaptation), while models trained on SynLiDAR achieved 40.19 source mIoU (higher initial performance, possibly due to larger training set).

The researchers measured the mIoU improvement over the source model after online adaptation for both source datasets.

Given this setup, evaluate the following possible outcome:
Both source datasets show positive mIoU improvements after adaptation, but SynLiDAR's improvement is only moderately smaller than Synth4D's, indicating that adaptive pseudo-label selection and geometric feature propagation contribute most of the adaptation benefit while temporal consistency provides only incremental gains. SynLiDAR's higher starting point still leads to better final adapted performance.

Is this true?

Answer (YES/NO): NO